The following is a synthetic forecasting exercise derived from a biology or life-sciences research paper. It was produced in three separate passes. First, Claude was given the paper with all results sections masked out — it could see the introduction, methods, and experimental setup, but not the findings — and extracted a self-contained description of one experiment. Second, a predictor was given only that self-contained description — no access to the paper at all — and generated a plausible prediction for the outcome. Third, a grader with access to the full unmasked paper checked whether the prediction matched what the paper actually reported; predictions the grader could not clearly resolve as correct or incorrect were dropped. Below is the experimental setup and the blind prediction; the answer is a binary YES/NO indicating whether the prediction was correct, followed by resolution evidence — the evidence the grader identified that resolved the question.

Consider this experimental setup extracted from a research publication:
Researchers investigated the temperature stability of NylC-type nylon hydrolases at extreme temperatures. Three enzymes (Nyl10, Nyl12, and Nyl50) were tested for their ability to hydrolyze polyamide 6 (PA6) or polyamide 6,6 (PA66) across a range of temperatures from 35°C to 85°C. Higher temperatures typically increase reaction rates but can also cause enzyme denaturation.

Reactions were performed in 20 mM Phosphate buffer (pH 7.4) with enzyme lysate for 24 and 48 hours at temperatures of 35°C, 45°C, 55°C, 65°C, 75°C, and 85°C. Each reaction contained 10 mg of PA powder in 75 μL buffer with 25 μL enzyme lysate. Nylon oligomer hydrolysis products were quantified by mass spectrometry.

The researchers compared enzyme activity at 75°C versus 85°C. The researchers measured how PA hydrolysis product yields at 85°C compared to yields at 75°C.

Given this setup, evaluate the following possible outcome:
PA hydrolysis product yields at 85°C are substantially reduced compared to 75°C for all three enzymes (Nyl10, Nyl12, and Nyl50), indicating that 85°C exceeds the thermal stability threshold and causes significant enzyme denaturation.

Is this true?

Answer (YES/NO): YES